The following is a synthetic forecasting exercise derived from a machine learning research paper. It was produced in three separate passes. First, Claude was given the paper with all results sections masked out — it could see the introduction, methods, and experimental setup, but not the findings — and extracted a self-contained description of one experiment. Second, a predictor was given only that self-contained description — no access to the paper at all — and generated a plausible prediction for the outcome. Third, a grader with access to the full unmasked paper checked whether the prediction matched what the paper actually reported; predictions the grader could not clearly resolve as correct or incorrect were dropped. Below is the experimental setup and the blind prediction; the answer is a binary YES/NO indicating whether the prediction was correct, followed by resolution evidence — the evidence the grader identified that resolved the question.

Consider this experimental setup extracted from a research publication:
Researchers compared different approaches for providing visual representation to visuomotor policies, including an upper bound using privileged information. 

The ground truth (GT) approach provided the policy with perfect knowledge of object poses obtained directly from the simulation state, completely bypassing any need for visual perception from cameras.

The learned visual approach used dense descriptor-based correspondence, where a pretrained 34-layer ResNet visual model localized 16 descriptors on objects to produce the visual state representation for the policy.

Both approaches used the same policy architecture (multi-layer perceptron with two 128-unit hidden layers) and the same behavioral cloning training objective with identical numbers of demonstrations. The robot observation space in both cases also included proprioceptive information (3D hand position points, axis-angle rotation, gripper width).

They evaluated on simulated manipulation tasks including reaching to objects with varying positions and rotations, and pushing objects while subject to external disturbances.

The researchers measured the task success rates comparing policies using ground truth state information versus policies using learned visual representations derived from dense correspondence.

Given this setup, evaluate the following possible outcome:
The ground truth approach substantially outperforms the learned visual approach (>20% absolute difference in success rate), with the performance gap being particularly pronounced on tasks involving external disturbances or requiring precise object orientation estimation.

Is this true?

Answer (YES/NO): NO